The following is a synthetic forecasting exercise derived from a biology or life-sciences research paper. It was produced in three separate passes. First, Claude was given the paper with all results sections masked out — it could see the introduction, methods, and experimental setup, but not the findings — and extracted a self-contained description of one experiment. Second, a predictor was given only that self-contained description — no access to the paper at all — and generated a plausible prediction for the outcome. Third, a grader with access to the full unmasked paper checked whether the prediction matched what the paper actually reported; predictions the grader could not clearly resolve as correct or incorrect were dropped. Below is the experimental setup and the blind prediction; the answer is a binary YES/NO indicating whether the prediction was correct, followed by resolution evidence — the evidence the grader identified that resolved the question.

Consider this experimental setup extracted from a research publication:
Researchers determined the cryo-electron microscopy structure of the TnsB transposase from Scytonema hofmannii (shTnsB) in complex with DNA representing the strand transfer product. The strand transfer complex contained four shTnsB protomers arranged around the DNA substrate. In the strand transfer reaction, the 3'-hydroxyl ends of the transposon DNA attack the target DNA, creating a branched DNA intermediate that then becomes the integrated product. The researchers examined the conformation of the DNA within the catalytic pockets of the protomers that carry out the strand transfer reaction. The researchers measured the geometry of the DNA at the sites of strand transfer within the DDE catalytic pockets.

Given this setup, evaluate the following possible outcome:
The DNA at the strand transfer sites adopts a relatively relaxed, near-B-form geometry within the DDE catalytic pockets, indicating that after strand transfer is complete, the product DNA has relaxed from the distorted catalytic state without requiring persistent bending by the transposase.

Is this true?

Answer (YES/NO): NO